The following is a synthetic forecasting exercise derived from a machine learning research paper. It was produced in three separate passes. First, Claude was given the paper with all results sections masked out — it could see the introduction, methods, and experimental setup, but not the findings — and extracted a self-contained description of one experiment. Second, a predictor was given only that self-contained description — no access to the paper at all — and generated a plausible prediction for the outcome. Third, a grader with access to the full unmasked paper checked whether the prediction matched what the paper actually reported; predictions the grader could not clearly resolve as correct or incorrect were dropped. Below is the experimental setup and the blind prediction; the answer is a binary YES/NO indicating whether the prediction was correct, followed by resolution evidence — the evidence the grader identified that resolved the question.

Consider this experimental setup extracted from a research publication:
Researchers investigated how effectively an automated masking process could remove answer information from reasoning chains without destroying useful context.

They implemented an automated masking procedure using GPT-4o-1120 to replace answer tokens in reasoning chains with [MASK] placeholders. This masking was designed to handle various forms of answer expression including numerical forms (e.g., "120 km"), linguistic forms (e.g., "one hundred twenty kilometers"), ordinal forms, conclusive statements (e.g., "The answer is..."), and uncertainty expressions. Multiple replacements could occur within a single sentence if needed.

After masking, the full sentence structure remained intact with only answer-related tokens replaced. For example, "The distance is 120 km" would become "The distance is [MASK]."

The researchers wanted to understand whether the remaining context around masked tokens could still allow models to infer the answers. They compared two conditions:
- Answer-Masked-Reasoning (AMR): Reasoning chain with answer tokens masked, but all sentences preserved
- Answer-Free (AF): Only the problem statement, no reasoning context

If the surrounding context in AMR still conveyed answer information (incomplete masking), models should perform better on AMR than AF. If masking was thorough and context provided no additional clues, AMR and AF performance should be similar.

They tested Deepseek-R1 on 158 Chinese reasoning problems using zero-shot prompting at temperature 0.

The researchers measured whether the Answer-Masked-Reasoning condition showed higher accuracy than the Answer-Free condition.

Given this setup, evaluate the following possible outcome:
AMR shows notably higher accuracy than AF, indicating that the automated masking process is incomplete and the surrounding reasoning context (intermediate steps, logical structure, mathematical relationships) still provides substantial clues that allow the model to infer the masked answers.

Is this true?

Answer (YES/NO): YES